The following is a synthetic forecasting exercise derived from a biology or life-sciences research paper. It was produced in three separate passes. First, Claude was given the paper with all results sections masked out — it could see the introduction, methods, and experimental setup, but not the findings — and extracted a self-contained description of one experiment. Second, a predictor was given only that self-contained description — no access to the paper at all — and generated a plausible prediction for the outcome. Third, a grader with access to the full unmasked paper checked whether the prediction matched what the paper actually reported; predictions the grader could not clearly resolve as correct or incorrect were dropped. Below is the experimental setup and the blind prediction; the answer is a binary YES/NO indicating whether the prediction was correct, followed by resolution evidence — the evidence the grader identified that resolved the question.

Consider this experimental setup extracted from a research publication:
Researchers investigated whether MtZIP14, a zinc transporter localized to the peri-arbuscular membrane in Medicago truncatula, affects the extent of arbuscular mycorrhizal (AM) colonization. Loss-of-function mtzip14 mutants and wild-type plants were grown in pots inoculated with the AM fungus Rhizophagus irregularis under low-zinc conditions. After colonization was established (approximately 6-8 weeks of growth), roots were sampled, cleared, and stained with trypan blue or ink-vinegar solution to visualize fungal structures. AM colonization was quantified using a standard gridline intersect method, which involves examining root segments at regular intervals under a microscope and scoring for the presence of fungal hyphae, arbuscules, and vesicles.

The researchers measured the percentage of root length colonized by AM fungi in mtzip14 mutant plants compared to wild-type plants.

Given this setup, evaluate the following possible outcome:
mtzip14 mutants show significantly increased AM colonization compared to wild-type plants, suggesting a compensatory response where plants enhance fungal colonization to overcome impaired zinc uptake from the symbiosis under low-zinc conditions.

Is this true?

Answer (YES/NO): NO